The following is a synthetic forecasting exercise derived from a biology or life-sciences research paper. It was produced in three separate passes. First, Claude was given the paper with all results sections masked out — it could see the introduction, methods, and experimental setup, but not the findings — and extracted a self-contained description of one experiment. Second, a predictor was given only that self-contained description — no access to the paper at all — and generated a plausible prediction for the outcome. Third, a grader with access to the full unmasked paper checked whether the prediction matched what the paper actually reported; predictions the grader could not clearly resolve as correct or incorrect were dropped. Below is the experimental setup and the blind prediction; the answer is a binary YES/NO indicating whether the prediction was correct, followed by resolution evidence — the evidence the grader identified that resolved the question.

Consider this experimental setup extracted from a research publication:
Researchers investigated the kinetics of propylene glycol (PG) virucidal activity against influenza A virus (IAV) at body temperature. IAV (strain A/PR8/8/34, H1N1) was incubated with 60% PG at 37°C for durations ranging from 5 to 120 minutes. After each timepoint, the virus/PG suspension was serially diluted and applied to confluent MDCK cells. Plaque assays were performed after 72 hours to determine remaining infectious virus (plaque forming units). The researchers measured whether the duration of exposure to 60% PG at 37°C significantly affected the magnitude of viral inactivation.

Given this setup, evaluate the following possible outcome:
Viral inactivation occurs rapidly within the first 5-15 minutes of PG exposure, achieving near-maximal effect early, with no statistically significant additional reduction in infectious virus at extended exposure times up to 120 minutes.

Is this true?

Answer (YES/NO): YES